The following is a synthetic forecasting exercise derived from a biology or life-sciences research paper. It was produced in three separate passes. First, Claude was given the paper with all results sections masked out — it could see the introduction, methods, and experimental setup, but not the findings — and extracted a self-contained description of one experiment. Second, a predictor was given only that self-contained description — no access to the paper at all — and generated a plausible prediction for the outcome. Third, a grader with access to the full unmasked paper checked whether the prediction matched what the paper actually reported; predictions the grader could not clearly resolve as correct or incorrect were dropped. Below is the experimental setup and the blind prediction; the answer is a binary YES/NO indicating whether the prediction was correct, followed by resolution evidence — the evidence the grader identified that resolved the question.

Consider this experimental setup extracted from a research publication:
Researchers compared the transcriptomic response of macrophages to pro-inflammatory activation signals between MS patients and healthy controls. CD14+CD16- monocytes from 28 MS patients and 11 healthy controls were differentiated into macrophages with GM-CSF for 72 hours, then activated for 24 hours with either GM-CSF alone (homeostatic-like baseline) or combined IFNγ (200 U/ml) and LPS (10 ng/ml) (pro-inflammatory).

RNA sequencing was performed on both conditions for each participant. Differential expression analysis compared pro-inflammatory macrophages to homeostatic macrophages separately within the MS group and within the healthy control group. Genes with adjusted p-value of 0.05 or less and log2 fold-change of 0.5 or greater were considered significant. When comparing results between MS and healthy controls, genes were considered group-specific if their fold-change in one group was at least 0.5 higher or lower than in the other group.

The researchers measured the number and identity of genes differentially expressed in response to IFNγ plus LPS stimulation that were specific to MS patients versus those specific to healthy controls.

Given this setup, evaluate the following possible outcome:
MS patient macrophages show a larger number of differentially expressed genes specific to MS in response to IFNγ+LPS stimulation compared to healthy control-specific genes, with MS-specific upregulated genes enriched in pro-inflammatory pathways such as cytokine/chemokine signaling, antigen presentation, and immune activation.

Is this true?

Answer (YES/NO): NO